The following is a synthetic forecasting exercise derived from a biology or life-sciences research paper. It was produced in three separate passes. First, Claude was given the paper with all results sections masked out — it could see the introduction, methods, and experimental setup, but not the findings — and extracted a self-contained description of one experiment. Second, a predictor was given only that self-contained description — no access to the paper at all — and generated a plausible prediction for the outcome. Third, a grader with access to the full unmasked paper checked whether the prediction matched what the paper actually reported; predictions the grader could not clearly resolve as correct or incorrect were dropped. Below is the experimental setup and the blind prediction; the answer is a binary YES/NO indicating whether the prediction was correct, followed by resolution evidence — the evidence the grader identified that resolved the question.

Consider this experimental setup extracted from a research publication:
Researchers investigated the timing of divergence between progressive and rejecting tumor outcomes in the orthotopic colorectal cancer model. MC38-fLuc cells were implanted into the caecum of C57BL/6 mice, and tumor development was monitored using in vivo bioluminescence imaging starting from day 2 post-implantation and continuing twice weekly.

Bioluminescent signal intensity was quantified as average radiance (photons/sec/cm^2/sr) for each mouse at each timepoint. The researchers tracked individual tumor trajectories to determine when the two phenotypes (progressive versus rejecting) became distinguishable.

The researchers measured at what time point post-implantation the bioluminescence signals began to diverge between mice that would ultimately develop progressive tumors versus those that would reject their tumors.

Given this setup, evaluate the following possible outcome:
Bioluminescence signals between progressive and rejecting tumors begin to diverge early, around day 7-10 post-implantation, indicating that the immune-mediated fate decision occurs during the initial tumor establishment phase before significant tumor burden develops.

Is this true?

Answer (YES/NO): YES